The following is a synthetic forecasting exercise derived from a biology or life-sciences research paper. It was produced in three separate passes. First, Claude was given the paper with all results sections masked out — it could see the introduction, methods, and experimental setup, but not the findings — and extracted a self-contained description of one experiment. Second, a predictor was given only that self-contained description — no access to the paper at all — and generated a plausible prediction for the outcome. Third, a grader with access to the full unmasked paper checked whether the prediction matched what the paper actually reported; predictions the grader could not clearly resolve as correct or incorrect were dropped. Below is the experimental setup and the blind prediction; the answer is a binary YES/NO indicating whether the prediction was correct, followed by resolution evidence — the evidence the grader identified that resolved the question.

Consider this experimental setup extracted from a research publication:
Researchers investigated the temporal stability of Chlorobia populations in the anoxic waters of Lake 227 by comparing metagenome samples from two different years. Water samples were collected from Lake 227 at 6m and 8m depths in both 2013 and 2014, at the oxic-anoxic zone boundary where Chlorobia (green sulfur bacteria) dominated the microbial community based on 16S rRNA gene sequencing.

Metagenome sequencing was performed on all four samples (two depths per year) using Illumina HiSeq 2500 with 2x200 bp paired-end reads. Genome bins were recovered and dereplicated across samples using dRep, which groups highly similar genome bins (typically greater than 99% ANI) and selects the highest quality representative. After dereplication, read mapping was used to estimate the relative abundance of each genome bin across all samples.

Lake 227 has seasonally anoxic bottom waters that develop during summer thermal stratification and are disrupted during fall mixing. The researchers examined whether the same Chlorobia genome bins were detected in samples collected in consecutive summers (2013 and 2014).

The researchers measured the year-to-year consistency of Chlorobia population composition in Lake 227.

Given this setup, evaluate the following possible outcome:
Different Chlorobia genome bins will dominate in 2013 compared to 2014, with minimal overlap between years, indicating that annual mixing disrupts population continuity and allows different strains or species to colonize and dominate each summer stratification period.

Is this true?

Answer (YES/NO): NO